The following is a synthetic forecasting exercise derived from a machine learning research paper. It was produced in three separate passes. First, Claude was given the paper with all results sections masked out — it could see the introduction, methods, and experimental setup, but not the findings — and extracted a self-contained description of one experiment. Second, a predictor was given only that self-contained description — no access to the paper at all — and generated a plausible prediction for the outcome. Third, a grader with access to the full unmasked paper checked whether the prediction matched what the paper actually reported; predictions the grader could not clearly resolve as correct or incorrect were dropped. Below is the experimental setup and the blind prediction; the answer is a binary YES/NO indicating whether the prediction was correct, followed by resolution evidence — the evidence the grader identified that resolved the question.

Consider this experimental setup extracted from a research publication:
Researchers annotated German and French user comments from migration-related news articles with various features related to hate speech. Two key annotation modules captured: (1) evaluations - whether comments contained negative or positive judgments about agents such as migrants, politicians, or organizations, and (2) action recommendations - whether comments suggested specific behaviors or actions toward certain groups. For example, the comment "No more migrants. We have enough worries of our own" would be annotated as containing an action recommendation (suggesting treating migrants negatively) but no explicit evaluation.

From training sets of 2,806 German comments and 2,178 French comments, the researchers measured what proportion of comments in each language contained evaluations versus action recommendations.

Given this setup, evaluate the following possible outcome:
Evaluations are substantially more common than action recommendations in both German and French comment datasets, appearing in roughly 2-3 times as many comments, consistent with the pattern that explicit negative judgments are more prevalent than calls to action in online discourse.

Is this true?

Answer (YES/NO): YES